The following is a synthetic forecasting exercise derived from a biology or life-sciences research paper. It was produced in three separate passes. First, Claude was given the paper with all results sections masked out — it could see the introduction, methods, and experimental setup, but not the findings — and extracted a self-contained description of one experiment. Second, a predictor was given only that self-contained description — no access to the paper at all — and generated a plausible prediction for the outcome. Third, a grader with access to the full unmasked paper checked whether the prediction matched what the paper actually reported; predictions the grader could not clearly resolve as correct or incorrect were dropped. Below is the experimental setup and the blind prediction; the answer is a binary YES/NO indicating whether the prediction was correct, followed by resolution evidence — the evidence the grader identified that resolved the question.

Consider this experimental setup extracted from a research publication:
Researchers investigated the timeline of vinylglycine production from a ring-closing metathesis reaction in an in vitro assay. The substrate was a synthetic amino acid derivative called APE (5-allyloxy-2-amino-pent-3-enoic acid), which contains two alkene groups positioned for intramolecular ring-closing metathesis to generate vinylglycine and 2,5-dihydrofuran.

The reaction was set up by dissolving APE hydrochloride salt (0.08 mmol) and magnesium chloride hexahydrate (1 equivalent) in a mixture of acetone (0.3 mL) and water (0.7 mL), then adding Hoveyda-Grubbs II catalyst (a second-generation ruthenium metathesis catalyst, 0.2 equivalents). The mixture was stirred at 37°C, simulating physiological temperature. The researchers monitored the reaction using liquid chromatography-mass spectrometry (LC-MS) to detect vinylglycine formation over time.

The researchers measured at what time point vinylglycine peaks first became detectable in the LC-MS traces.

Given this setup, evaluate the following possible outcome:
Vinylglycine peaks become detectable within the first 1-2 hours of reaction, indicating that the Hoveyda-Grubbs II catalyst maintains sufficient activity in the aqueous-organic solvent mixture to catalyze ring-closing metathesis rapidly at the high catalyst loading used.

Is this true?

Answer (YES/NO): YES